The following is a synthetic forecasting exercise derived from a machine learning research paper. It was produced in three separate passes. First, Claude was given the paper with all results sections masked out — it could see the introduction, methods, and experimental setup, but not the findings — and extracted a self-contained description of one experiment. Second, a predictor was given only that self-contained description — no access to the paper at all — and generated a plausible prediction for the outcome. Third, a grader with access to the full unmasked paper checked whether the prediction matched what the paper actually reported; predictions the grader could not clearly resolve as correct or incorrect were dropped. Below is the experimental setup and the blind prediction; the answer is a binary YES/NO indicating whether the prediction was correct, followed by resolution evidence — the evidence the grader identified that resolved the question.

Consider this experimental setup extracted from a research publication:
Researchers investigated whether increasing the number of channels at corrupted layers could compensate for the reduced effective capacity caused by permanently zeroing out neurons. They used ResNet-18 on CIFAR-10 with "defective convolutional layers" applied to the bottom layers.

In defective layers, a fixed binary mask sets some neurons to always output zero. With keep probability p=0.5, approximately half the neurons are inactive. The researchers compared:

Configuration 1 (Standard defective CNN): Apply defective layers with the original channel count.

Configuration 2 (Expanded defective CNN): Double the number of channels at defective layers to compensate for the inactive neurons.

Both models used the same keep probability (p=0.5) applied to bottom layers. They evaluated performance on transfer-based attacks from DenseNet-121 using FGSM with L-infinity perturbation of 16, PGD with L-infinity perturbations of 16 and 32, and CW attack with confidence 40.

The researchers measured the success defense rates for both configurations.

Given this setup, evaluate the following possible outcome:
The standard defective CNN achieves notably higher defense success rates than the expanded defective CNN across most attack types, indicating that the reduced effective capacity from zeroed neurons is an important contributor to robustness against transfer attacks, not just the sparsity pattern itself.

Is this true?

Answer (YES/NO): YES